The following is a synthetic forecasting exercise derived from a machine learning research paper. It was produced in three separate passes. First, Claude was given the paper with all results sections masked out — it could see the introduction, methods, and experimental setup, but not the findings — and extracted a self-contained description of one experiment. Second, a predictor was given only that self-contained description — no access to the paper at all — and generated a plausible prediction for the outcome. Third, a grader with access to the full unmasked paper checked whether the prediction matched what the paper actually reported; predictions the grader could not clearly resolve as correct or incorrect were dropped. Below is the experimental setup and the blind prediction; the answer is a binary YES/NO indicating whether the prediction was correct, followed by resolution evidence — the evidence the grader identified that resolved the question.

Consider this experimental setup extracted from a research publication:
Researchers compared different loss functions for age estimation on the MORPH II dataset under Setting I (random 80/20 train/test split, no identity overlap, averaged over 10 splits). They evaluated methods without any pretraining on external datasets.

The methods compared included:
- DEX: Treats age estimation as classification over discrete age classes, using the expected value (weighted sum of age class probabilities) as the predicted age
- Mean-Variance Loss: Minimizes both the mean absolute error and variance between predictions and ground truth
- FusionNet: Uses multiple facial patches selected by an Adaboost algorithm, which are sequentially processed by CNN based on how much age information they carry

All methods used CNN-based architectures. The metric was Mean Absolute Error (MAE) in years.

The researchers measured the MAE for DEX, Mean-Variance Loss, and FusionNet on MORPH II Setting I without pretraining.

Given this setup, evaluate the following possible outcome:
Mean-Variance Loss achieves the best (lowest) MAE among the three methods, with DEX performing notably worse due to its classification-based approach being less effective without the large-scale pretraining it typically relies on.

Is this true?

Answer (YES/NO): NO